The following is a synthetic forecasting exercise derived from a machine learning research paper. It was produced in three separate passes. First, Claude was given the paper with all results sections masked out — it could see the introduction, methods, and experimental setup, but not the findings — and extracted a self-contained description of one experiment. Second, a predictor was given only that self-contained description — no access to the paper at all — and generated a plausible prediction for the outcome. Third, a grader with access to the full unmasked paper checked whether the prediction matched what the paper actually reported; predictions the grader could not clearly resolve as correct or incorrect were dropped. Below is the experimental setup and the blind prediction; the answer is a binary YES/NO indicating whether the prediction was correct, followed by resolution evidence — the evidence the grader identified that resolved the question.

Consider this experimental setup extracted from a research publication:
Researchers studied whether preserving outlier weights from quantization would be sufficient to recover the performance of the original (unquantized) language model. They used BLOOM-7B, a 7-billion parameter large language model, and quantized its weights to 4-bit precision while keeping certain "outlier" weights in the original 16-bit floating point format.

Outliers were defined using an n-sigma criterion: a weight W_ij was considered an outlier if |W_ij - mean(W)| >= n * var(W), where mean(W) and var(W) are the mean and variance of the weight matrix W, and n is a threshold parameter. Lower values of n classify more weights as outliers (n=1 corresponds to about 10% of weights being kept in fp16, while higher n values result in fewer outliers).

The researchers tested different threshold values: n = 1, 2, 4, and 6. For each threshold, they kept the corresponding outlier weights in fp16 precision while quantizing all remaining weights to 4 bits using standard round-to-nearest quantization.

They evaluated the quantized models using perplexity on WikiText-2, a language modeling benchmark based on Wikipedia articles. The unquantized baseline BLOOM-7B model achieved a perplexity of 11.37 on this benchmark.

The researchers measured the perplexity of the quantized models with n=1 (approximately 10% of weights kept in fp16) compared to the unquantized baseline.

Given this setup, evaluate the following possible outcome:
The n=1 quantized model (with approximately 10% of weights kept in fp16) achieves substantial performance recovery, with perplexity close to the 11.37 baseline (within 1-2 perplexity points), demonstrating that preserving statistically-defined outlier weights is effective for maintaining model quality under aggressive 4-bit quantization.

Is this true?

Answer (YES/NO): NO